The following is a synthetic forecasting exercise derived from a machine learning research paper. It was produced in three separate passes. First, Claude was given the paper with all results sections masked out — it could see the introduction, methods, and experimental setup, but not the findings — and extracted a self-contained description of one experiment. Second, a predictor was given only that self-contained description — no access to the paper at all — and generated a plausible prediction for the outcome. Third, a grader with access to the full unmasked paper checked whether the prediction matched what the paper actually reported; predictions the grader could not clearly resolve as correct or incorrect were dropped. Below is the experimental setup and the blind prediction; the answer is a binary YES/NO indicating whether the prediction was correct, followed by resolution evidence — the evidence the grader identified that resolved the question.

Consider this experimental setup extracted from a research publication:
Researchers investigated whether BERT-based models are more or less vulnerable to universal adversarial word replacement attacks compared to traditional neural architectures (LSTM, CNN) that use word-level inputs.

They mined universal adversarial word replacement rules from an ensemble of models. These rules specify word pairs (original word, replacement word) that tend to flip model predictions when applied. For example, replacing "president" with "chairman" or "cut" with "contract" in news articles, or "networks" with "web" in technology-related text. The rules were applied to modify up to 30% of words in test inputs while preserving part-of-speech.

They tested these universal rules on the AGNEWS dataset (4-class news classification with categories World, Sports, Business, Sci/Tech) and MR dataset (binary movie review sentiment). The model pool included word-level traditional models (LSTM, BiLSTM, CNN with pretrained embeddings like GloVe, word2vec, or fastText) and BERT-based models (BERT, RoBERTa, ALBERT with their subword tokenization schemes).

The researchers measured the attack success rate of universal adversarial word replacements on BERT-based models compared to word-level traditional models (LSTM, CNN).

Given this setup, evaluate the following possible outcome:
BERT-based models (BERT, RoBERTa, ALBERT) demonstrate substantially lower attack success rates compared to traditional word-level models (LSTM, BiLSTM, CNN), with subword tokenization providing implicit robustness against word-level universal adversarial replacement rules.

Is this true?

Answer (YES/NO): YES